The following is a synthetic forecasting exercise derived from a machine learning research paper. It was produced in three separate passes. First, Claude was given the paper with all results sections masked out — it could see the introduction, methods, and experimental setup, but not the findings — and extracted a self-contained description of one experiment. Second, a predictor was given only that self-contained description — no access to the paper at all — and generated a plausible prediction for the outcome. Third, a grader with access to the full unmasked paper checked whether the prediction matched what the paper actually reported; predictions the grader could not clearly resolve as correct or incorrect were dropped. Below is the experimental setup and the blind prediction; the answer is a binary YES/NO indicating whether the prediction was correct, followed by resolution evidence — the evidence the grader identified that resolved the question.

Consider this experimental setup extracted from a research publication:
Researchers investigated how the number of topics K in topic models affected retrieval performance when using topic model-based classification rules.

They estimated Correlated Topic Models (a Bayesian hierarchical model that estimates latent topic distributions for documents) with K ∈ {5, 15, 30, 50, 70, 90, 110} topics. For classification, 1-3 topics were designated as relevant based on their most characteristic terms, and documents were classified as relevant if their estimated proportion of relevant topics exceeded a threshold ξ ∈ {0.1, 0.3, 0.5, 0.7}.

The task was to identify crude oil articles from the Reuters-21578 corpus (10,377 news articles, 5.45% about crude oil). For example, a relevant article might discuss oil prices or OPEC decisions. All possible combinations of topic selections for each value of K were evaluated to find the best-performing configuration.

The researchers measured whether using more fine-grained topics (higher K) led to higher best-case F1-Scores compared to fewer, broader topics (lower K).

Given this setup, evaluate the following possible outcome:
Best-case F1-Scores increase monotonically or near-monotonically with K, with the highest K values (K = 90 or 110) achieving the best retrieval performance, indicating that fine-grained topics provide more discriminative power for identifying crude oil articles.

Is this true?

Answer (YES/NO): NO